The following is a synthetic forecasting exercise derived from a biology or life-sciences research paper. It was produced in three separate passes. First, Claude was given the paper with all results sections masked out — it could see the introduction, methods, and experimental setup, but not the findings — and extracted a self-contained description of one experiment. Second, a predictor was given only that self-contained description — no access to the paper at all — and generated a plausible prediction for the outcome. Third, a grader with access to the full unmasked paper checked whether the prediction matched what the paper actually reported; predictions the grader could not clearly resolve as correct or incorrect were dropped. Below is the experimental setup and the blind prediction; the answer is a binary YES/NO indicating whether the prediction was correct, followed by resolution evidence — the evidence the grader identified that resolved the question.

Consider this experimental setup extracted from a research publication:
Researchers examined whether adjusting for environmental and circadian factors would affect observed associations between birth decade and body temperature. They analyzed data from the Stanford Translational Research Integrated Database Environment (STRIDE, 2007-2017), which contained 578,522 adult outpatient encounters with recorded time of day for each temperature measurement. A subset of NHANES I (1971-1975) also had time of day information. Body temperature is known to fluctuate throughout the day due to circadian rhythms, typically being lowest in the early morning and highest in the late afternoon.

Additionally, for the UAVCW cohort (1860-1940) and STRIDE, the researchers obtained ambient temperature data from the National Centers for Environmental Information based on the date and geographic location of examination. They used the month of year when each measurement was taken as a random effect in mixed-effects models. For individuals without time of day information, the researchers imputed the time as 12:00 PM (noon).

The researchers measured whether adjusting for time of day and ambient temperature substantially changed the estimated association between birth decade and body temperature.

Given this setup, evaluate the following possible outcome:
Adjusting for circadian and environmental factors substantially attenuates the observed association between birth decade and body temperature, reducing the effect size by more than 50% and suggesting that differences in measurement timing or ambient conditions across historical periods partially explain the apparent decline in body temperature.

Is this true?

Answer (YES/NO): NO